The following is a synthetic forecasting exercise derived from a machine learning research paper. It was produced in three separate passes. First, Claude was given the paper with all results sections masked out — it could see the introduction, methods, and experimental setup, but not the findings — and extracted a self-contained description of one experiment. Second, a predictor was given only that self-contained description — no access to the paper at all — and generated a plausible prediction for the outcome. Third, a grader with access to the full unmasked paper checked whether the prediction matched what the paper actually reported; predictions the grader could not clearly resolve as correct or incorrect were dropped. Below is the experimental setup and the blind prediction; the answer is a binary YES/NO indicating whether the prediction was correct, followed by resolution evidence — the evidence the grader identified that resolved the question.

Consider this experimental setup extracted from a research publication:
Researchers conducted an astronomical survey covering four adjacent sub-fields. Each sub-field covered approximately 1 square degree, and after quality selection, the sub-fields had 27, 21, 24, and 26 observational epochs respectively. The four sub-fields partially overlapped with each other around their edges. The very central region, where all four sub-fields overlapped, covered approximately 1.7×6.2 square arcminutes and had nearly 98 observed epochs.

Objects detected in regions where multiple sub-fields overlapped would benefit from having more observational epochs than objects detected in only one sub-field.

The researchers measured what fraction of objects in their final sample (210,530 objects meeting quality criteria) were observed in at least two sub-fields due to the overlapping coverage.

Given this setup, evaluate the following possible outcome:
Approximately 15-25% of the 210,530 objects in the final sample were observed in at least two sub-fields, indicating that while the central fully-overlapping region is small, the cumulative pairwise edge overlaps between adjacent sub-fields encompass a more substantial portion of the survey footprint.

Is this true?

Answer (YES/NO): NO